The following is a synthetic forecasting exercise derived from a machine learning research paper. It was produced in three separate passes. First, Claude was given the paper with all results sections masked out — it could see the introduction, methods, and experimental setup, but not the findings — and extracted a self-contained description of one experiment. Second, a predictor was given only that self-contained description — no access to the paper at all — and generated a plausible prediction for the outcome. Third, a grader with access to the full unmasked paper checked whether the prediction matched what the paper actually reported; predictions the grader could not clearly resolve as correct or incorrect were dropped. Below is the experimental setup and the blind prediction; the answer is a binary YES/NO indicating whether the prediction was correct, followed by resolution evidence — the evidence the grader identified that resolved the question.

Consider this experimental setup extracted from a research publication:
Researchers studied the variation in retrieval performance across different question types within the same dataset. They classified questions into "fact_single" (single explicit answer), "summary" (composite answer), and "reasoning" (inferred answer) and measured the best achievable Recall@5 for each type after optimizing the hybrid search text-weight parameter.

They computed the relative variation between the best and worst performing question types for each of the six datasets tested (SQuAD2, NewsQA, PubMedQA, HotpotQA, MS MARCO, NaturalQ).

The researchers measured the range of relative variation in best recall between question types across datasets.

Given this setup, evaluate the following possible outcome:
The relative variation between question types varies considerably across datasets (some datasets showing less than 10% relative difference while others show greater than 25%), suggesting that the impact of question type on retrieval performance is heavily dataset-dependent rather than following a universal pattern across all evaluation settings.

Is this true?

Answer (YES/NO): YES